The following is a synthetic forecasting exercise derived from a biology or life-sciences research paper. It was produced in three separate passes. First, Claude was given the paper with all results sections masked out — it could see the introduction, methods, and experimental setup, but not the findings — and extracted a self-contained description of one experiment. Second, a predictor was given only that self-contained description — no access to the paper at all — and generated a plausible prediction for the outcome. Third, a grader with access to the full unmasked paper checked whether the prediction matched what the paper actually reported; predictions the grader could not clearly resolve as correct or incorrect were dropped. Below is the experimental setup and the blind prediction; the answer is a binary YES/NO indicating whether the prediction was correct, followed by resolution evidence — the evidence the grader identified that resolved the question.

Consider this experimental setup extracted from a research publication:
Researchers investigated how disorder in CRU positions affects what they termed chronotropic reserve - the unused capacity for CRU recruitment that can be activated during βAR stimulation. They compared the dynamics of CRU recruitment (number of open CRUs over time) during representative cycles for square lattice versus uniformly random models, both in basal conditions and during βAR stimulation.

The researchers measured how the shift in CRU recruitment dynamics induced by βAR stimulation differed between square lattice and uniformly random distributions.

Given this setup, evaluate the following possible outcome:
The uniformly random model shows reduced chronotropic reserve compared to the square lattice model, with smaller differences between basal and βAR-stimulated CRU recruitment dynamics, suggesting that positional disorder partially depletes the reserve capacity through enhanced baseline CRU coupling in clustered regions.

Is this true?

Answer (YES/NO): YES